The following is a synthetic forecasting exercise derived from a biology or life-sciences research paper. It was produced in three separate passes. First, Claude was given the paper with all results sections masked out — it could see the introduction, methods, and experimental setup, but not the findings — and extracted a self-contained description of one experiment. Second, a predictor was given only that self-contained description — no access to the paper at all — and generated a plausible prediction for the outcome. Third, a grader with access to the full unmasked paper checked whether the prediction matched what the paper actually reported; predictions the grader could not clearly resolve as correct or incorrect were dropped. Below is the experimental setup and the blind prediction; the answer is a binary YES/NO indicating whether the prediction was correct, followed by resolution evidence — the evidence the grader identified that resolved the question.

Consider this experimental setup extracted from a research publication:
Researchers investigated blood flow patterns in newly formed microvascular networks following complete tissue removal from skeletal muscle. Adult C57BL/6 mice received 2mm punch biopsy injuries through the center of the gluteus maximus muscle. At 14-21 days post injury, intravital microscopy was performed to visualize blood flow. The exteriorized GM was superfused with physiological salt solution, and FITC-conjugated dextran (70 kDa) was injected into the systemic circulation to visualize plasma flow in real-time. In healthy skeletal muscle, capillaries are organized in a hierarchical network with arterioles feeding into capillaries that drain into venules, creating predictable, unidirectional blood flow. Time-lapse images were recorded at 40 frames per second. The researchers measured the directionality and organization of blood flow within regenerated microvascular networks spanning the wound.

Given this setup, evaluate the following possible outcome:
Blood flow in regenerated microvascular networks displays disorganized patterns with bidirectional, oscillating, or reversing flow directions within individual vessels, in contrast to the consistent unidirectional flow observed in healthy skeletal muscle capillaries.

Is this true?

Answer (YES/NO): YES